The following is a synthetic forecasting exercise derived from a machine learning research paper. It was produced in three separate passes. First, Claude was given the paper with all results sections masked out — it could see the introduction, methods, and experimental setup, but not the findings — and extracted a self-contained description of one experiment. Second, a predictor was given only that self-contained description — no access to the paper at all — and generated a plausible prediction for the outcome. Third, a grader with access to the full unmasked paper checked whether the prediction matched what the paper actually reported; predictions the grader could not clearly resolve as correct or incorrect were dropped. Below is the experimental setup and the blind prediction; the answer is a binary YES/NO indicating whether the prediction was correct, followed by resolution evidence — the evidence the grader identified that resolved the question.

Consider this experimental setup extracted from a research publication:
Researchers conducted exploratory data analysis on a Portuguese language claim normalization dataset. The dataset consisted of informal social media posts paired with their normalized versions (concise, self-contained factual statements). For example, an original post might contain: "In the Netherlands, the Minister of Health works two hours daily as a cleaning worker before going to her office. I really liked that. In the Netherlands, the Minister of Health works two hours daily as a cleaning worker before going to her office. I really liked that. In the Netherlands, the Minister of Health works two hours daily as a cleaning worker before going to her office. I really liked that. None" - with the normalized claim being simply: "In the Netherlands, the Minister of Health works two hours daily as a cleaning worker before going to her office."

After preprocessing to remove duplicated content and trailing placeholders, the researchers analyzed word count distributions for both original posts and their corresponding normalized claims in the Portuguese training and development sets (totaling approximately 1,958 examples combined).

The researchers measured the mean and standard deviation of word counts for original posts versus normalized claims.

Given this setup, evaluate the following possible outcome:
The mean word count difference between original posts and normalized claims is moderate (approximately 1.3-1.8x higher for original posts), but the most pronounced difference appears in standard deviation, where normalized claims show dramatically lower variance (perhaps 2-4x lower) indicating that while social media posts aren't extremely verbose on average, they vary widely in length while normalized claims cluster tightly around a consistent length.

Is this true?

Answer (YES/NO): NO